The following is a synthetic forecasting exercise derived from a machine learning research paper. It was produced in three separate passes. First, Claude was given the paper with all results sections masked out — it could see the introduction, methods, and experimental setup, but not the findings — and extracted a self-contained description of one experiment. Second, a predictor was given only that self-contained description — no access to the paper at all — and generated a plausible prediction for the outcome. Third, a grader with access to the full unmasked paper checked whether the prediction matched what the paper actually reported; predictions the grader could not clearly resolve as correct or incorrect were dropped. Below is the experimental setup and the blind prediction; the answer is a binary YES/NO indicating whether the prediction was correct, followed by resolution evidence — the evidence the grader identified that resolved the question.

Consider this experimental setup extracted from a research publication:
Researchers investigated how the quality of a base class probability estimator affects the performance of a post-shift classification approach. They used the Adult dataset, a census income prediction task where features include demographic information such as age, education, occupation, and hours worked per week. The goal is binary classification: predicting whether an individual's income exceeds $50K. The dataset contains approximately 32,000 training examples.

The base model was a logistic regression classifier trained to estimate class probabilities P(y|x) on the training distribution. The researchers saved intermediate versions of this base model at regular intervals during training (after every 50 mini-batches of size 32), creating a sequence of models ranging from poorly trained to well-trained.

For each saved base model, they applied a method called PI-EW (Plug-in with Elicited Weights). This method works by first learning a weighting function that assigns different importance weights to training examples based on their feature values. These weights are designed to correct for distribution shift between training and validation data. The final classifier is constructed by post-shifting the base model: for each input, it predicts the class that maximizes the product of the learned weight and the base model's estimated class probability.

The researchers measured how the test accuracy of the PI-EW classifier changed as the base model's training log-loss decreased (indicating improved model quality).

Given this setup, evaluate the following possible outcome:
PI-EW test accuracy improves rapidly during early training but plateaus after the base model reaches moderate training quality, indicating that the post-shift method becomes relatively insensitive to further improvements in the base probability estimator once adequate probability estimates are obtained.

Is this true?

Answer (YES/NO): NO